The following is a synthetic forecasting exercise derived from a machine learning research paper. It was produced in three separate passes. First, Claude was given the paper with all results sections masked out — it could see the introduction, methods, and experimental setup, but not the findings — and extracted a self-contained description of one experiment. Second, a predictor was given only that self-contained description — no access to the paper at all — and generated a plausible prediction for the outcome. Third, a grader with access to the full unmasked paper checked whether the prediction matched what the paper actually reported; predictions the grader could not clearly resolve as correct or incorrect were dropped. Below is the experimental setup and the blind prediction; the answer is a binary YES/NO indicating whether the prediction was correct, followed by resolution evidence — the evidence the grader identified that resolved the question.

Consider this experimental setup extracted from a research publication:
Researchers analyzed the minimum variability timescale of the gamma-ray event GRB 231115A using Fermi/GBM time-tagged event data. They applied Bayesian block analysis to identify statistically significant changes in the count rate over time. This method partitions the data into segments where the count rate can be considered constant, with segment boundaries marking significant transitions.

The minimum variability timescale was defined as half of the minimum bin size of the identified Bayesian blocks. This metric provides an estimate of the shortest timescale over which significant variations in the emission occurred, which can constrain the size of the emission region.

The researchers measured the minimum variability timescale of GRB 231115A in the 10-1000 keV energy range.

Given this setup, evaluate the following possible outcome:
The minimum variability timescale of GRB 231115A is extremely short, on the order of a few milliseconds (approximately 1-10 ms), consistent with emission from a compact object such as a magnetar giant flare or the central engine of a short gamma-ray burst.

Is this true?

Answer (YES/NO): NO